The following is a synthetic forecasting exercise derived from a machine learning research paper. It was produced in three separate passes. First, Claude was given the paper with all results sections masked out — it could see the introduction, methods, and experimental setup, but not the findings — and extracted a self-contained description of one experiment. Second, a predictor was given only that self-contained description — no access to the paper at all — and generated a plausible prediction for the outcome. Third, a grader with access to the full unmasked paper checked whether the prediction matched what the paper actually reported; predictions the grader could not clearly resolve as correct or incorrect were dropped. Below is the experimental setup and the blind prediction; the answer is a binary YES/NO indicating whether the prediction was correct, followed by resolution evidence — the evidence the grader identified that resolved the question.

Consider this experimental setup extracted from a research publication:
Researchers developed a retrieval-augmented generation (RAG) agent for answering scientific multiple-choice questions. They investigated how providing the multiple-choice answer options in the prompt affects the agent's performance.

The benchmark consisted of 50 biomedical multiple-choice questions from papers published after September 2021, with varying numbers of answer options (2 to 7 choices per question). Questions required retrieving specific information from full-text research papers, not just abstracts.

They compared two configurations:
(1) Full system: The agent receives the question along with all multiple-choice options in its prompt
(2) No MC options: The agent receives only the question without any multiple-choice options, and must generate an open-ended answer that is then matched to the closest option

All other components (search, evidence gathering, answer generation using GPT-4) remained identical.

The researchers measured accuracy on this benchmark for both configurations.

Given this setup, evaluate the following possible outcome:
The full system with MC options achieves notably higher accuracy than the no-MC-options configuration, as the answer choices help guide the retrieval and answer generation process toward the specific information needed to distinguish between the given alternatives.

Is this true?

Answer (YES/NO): YES